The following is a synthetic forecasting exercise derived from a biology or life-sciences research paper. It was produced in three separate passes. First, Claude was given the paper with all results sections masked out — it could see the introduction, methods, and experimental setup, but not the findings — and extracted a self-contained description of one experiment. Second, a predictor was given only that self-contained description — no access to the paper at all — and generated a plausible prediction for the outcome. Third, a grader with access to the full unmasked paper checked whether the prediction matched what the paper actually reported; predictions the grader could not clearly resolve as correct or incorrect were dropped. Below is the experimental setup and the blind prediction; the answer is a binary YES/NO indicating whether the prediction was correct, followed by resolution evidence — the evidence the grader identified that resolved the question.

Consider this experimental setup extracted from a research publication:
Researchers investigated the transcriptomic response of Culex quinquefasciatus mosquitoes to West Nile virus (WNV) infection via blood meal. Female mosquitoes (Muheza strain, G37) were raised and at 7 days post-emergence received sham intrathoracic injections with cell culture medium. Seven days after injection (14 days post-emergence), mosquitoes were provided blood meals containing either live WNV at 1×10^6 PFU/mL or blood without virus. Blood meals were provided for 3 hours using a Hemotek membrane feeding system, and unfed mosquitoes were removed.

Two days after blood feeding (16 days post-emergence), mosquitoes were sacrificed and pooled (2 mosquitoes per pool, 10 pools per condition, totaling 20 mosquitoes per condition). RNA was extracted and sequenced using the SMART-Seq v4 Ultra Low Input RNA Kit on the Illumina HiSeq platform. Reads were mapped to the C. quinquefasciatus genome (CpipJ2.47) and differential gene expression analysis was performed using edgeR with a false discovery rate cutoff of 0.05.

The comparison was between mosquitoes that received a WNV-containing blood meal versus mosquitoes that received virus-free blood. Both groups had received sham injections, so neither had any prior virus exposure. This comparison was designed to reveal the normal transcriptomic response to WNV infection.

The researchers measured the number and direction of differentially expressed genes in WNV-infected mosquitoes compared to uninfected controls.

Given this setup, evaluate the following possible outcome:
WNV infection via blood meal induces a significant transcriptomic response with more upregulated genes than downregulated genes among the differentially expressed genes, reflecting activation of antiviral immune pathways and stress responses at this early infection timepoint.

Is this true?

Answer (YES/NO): NO